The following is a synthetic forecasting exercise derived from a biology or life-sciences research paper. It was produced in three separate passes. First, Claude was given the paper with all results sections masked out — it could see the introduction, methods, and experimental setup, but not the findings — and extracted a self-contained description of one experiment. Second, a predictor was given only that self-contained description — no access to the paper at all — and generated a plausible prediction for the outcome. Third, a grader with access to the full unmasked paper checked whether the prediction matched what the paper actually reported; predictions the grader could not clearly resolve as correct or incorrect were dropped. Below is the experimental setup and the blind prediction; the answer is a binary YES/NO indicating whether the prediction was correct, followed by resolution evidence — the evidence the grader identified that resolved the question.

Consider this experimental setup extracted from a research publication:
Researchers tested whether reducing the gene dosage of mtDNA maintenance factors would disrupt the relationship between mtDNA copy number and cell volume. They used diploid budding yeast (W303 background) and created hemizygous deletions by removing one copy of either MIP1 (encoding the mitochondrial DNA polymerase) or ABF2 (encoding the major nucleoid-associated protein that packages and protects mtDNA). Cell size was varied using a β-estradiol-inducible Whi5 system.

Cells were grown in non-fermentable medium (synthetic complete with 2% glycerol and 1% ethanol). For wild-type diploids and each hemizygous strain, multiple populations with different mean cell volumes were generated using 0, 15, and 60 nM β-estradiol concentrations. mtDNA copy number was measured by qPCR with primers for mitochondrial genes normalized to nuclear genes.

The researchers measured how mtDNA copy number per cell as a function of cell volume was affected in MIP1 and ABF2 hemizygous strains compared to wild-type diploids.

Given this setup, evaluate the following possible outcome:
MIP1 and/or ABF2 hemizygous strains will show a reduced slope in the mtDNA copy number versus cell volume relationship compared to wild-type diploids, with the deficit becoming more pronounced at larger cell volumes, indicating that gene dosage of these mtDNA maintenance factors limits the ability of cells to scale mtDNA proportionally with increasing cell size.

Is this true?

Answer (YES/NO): NO